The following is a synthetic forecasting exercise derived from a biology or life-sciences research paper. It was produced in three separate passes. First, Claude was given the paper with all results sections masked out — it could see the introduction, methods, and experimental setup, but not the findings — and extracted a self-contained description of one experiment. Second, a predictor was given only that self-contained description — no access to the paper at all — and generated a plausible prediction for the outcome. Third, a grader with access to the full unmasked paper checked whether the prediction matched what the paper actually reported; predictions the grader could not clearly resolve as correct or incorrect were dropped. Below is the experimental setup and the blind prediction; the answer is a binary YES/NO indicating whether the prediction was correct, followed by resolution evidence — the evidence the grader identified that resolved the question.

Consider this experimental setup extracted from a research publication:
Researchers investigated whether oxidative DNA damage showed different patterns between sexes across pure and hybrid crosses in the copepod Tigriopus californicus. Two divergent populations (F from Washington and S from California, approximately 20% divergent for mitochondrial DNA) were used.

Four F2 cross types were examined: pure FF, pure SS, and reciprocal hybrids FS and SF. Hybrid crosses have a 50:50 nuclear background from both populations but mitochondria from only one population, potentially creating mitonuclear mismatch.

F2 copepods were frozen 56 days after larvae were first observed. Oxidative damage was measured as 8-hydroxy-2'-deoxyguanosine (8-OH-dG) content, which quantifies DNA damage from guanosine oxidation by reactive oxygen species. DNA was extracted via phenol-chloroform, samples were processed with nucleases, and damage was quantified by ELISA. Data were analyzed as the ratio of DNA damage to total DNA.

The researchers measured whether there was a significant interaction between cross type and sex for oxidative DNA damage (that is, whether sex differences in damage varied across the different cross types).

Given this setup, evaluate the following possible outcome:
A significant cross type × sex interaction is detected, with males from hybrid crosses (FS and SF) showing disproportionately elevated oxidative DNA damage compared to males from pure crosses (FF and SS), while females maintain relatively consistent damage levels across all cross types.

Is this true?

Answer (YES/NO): NO